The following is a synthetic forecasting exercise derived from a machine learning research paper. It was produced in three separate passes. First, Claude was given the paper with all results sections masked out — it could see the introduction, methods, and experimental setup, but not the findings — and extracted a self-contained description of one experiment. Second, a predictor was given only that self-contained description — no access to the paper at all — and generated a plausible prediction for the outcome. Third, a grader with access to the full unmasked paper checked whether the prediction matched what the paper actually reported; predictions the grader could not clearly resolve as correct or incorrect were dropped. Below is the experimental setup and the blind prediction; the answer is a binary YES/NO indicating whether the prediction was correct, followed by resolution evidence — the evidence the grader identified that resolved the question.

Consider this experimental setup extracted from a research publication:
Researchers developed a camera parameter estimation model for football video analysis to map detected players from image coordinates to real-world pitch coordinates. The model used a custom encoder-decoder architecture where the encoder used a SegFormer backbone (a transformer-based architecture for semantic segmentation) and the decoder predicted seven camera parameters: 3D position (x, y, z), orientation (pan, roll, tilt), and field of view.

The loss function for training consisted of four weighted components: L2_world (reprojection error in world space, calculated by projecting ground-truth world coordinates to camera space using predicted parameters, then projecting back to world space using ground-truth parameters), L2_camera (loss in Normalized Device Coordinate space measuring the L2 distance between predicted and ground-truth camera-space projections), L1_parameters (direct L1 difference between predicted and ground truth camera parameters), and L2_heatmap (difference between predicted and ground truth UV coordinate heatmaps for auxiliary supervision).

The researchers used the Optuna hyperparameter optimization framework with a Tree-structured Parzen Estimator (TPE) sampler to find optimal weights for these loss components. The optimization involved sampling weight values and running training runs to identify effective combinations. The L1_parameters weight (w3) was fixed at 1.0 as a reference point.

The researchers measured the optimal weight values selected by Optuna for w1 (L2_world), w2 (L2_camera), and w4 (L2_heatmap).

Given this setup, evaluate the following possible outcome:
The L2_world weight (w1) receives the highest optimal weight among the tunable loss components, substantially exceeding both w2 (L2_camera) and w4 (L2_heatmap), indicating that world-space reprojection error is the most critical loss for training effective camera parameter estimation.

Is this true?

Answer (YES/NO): NO